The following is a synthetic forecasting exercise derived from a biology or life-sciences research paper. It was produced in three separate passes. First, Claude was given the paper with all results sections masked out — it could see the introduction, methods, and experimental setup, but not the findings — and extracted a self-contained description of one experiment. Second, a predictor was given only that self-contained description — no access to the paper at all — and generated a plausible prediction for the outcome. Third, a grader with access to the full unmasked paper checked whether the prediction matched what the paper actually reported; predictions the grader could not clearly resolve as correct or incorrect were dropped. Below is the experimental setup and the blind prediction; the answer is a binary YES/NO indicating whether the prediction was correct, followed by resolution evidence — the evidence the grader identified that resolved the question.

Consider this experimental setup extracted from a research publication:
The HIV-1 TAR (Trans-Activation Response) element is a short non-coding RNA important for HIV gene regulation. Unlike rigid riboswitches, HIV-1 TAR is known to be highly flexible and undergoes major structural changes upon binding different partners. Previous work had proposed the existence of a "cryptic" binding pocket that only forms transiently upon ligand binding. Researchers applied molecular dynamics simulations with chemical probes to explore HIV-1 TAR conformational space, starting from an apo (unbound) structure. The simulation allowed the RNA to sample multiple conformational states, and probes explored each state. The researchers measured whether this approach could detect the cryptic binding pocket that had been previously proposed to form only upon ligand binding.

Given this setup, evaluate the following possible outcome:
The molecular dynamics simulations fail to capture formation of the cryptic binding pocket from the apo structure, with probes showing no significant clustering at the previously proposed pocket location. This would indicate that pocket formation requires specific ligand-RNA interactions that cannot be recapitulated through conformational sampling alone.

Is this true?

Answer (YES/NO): NO